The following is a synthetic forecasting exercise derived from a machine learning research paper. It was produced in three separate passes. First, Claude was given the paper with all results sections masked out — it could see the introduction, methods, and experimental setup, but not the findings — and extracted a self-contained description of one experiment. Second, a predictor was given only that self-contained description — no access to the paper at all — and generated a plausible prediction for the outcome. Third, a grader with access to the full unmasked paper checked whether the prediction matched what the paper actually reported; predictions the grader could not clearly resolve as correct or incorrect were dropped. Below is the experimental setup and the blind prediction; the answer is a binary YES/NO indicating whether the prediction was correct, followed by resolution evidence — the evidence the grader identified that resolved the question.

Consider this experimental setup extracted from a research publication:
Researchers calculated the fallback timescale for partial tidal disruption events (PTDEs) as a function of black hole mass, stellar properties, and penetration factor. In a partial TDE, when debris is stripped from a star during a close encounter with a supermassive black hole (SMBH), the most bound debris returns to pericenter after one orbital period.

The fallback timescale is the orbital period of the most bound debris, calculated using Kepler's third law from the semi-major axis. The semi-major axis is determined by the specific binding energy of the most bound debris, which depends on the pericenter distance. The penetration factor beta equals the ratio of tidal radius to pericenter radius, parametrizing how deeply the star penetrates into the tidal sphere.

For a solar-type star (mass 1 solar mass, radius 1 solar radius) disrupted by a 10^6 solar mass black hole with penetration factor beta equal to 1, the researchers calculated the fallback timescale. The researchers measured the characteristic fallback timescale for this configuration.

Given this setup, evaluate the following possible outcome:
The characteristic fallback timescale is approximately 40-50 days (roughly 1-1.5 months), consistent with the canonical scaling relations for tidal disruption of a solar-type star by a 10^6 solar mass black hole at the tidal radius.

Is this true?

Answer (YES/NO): YES